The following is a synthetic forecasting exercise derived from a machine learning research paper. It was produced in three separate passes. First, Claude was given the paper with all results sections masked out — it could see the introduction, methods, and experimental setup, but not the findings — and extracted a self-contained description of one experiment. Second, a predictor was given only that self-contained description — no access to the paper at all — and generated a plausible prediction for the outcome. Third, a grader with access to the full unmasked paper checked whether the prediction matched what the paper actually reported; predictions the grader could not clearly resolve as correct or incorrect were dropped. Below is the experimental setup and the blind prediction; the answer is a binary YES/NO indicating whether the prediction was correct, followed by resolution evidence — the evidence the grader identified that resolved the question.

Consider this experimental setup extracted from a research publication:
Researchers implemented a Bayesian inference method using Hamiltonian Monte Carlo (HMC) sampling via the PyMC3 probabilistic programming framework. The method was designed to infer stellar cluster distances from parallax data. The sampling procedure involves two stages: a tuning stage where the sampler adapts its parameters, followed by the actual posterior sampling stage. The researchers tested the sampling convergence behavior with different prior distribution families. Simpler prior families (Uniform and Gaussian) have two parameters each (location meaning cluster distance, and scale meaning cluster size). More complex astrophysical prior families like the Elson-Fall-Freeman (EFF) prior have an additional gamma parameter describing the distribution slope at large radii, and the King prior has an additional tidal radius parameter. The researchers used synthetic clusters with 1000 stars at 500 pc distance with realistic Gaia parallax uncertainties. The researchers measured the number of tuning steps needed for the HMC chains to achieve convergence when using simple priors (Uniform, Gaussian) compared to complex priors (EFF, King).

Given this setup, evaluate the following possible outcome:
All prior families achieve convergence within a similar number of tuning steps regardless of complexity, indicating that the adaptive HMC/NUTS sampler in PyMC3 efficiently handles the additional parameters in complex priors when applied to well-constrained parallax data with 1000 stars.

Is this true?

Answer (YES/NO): NO